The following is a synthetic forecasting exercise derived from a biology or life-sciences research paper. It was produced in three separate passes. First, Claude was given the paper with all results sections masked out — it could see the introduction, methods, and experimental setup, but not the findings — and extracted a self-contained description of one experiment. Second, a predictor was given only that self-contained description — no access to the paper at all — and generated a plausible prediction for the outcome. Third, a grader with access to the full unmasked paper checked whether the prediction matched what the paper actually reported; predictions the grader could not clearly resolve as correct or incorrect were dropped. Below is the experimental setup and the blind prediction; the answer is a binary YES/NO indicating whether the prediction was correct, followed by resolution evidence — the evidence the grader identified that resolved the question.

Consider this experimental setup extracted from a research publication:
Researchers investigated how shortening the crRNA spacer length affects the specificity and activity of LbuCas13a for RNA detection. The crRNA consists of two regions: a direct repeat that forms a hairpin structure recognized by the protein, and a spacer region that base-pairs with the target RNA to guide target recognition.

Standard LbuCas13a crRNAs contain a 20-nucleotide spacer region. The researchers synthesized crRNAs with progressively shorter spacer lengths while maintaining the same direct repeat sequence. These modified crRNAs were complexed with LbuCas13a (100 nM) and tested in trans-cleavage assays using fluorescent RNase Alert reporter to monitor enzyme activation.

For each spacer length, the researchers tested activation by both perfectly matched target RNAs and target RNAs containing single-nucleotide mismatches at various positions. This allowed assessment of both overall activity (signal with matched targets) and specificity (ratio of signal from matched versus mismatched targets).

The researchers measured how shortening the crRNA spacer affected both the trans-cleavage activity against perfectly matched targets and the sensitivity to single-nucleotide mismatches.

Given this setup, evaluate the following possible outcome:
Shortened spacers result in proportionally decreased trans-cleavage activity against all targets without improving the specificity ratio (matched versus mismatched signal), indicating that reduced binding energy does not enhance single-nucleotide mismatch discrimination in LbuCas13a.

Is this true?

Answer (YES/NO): NO